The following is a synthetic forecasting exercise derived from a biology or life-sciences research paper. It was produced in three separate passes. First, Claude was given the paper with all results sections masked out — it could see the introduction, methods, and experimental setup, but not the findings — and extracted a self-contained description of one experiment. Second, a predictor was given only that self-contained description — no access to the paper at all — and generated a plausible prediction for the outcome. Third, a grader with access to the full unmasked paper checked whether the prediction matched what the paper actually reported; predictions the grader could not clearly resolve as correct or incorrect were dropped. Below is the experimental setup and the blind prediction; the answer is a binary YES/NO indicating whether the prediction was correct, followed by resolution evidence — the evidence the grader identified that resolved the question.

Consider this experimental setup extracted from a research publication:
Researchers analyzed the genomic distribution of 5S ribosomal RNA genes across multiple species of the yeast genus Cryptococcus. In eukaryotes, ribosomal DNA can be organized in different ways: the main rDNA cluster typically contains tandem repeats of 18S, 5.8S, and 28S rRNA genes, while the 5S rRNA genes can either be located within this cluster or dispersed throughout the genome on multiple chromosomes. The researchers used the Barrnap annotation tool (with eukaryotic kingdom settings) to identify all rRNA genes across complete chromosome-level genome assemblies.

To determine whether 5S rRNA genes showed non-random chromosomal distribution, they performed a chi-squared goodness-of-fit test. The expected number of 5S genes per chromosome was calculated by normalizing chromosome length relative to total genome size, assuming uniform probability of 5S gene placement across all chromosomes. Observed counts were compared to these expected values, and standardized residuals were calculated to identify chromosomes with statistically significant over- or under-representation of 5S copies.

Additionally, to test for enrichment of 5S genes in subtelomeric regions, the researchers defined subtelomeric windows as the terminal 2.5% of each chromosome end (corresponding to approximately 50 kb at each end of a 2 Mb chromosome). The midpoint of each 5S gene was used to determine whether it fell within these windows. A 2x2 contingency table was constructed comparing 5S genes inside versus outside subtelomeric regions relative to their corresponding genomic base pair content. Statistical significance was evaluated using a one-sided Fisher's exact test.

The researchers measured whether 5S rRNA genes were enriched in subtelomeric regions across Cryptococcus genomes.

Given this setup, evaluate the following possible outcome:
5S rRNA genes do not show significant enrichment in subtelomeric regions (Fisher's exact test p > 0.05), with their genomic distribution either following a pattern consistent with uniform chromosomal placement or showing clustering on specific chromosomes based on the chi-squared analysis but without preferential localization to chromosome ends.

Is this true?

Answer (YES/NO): NO